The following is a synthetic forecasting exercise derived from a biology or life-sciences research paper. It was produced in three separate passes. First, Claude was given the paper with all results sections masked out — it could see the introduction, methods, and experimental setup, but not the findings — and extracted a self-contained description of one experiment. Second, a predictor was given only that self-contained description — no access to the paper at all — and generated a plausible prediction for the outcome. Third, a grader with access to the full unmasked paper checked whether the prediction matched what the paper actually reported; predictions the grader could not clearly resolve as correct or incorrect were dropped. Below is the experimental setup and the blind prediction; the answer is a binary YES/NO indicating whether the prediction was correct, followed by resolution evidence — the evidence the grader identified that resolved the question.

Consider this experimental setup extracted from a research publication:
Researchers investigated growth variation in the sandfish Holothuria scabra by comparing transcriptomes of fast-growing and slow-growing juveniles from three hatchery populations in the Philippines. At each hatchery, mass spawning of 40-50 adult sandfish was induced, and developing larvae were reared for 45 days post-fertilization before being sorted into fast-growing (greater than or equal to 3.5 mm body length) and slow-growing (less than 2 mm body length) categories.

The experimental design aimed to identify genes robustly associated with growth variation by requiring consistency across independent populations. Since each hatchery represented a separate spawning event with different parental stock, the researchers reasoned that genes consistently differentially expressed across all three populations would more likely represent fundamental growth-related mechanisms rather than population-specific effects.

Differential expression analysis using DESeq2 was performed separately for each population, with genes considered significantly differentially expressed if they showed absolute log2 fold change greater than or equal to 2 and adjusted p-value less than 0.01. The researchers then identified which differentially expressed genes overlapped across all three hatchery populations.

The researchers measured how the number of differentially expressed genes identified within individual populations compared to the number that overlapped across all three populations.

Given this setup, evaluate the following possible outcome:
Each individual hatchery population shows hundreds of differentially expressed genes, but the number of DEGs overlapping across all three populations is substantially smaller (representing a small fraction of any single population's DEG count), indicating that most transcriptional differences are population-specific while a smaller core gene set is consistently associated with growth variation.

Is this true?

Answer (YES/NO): YES